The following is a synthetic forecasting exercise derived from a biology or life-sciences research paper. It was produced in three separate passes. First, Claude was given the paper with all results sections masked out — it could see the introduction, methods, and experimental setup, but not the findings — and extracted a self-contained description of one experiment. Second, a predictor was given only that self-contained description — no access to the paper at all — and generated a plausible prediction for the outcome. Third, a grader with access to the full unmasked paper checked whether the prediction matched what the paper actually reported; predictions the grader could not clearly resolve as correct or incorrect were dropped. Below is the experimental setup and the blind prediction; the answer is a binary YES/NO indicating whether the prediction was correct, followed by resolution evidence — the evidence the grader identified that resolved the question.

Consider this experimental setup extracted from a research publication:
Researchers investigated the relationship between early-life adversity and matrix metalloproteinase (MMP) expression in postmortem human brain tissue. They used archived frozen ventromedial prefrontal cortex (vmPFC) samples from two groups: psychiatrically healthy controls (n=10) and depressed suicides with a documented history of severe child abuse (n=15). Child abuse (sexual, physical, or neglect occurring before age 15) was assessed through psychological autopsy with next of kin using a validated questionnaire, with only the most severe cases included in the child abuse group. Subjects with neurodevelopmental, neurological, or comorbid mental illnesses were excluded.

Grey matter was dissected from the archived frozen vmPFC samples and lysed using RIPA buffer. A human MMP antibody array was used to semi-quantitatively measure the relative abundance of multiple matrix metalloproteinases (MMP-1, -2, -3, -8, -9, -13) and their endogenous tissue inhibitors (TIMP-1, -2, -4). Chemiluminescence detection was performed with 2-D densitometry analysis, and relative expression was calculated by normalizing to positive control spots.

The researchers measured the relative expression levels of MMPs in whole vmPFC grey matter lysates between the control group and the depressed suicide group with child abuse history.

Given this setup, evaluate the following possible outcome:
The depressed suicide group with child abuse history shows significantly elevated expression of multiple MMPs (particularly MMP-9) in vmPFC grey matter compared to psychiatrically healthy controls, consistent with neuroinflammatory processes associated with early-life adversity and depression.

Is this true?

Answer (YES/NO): NO